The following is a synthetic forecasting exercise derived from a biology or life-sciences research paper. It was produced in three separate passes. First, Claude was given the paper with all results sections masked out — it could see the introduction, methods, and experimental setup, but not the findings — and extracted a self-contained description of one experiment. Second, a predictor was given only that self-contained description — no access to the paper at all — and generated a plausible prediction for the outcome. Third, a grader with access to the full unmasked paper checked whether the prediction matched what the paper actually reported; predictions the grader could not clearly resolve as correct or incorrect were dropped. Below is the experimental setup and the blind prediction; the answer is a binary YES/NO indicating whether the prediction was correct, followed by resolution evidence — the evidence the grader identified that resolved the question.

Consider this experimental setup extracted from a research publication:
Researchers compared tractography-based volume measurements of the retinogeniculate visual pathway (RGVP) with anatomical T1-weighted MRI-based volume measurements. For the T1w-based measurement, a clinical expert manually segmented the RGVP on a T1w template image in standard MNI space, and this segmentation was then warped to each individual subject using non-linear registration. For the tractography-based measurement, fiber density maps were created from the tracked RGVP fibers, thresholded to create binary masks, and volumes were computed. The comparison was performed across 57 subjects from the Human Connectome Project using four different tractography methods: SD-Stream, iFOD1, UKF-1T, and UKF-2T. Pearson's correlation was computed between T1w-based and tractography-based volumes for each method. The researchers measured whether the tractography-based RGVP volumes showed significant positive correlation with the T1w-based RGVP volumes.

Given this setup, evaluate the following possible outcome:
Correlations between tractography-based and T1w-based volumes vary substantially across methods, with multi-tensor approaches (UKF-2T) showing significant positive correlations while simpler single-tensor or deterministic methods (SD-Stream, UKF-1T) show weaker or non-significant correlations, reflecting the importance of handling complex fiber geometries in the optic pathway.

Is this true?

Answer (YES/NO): NO